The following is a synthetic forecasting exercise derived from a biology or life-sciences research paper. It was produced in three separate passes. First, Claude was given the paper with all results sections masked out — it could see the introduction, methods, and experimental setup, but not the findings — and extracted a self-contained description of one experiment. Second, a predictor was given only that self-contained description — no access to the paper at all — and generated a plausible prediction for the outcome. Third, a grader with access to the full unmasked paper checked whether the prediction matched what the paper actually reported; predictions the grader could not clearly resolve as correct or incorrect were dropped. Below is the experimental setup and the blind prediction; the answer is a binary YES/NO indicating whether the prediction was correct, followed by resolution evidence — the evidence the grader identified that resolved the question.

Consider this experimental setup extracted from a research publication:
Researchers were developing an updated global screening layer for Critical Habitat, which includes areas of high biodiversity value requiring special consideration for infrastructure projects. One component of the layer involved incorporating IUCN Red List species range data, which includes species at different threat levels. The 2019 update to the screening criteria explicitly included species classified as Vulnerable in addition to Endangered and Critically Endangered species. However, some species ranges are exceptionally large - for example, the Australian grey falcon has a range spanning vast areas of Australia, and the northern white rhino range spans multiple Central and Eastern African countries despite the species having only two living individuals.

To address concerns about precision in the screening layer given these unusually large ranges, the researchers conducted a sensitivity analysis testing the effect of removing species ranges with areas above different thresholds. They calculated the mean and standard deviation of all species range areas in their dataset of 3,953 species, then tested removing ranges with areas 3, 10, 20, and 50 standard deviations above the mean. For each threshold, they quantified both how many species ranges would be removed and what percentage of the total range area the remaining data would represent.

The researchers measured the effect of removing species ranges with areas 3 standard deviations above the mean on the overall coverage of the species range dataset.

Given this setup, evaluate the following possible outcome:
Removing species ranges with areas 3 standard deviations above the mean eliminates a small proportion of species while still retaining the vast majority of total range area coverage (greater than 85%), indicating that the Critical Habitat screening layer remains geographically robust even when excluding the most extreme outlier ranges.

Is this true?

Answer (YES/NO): NO